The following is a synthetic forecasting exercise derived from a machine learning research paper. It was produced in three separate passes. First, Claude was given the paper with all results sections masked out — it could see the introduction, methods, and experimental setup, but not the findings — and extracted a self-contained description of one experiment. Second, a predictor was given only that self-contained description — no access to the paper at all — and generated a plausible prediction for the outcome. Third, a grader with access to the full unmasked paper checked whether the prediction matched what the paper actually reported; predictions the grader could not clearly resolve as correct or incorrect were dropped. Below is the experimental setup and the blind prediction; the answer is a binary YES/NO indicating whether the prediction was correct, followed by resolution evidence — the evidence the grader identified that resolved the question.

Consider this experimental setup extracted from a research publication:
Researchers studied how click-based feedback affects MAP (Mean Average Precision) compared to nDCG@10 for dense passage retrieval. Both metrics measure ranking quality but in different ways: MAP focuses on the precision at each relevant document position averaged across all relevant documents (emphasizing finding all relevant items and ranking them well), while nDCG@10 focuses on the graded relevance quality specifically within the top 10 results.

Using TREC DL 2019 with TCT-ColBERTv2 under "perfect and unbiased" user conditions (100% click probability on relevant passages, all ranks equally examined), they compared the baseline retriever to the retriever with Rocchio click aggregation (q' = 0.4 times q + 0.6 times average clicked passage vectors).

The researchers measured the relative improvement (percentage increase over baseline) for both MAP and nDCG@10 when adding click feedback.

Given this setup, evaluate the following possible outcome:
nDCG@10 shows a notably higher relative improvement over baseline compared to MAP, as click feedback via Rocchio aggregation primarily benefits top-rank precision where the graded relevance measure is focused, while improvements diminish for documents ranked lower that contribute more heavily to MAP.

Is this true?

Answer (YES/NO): NO